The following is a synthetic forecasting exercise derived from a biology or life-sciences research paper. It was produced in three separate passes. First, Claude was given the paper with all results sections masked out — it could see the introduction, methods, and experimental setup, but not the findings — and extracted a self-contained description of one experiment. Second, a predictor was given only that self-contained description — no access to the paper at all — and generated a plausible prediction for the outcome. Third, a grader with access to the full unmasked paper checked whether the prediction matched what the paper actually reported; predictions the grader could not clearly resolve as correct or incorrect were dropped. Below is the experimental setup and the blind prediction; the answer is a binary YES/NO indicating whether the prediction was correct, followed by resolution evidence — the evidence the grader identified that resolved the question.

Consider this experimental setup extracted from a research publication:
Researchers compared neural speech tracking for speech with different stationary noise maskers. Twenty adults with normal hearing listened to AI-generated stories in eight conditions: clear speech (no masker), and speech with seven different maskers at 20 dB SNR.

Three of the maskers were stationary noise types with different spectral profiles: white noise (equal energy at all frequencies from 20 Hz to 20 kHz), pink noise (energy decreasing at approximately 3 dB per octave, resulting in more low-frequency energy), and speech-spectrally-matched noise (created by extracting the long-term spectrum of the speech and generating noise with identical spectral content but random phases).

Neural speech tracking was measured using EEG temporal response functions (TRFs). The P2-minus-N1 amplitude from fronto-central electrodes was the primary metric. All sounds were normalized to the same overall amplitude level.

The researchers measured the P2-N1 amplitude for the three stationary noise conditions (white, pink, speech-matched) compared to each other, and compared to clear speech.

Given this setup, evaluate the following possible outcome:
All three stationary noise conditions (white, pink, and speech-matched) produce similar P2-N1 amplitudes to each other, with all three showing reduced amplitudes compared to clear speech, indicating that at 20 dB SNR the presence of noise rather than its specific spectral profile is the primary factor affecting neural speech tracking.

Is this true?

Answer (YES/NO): NO